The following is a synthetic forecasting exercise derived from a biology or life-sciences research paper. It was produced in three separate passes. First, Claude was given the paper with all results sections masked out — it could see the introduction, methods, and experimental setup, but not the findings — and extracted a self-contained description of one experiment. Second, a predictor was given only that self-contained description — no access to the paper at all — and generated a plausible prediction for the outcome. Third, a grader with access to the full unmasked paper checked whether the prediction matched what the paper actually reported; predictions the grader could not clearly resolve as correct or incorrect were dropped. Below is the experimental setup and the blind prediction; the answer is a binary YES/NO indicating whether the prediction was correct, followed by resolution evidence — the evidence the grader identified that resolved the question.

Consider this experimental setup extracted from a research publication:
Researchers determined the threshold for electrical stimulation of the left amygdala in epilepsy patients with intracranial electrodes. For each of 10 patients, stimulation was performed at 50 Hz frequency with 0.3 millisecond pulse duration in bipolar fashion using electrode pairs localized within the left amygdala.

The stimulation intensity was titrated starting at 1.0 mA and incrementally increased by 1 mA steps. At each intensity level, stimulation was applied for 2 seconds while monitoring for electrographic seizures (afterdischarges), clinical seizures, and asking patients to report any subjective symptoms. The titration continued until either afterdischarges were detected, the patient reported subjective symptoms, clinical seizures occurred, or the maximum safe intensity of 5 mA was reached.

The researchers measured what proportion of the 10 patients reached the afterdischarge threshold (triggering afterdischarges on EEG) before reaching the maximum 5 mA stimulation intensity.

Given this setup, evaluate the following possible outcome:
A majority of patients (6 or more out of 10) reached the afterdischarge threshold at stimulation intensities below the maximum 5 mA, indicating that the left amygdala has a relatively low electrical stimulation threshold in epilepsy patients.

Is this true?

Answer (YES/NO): YES